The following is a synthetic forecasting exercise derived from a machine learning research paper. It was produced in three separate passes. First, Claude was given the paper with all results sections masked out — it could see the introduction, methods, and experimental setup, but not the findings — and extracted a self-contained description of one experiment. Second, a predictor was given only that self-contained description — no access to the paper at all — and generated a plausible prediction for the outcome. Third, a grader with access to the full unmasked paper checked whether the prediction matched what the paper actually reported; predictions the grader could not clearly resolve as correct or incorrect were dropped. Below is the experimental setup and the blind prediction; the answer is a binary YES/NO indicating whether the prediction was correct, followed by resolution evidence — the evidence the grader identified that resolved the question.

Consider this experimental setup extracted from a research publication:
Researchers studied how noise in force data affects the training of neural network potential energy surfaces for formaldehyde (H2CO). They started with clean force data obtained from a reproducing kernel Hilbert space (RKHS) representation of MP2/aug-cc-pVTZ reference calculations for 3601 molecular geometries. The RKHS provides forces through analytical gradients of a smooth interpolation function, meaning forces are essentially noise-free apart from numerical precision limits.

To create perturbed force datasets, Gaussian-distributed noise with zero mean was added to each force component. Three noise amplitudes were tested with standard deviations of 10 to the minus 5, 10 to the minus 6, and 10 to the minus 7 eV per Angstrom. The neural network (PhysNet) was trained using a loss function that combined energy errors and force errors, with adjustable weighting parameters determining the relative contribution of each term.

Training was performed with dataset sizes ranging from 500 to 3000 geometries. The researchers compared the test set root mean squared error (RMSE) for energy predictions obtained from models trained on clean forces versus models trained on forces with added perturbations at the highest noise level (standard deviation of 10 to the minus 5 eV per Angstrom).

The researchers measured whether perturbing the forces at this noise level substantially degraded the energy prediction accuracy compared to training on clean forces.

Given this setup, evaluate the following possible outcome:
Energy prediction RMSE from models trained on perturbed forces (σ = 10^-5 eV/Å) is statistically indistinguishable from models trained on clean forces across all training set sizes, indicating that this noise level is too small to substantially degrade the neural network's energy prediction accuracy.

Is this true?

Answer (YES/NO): NO